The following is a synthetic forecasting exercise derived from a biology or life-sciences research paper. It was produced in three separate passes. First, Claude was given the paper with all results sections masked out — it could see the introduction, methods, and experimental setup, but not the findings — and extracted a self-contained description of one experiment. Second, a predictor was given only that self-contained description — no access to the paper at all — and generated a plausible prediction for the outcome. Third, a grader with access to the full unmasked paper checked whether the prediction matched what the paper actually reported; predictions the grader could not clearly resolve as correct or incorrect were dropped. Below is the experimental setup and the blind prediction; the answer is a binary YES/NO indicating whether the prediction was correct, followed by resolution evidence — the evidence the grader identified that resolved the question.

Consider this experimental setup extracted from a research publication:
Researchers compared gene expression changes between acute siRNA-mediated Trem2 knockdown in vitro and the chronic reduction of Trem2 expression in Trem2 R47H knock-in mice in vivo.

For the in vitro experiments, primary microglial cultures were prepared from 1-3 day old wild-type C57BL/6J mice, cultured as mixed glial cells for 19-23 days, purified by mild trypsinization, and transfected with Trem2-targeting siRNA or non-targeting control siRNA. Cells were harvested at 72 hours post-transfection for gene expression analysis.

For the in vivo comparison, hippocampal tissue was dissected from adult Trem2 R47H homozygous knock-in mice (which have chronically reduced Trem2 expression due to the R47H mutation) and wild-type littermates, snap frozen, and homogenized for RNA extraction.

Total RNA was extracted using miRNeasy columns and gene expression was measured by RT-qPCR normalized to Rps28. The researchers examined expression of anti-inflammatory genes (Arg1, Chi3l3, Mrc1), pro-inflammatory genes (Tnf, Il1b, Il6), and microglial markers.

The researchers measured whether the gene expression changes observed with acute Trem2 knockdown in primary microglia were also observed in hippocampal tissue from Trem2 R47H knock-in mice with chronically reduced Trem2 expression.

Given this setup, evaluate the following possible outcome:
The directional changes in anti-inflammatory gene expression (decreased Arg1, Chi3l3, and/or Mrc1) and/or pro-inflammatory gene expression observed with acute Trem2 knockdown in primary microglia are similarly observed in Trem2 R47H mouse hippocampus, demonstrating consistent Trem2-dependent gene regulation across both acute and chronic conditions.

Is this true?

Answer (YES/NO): NO